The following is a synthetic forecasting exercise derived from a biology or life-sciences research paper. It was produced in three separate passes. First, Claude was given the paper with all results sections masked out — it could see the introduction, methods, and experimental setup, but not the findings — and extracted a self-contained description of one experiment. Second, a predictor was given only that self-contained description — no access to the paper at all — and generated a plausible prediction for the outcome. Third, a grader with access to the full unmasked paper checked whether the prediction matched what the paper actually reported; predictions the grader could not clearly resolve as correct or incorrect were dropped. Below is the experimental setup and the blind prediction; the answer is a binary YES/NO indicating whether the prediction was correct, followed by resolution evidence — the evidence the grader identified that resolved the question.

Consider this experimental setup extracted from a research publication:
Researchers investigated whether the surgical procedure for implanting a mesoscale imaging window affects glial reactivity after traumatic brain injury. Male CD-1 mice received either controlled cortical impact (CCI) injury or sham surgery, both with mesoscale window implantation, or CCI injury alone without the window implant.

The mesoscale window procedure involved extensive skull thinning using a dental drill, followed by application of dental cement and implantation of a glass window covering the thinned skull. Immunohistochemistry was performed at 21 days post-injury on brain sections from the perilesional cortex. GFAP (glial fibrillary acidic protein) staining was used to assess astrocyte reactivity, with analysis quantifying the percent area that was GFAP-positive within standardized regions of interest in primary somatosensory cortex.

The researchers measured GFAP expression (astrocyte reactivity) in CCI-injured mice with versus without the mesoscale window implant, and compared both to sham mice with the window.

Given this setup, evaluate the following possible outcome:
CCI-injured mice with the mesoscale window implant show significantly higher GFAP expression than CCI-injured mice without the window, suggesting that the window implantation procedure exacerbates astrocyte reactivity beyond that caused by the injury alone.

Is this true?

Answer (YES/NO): YES